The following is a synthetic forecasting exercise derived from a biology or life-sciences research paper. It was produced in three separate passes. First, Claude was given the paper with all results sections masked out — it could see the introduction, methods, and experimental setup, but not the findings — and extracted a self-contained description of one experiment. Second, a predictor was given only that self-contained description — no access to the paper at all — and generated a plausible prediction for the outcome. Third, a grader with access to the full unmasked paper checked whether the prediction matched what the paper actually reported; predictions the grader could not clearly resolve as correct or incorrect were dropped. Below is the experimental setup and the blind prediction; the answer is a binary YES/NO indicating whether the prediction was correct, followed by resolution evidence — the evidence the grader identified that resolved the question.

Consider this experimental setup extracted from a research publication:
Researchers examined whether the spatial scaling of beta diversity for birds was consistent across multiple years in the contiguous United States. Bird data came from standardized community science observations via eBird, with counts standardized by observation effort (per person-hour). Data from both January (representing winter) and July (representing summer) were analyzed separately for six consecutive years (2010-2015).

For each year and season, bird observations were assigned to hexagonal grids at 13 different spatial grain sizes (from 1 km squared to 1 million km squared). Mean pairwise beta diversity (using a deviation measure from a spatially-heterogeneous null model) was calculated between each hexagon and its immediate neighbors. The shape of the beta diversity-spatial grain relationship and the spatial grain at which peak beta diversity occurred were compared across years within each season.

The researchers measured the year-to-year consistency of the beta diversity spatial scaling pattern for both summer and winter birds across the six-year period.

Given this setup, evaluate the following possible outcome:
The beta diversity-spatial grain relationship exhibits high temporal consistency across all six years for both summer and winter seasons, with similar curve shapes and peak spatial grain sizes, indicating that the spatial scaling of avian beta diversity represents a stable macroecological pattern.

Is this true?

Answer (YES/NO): YES